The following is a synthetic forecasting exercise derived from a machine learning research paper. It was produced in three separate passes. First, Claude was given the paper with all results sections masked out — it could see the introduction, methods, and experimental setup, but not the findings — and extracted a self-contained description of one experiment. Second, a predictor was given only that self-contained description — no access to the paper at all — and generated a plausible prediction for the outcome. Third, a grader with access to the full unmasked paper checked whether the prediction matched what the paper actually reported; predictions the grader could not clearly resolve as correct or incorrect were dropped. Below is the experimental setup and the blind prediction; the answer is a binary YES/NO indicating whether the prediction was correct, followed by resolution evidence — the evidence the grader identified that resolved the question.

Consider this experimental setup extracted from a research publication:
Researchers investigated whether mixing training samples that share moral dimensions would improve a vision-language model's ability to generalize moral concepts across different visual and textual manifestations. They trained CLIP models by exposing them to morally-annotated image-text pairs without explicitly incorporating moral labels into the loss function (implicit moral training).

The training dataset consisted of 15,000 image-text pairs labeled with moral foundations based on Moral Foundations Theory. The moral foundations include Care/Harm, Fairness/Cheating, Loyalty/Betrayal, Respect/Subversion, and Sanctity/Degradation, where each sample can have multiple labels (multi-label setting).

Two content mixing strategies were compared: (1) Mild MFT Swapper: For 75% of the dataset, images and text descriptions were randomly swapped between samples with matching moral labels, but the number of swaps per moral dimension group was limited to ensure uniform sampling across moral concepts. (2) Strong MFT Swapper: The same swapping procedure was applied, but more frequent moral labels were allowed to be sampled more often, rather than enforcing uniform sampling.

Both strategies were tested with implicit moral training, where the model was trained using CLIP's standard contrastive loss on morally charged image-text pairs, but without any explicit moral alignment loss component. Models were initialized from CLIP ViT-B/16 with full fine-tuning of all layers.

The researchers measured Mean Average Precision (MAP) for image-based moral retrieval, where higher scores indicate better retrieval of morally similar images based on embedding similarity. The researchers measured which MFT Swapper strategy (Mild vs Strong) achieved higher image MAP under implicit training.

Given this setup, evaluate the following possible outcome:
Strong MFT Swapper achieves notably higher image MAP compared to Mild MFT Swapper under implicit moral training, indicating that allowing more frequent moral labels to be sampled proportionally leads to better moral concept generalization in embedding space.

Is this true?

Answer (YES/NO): YES